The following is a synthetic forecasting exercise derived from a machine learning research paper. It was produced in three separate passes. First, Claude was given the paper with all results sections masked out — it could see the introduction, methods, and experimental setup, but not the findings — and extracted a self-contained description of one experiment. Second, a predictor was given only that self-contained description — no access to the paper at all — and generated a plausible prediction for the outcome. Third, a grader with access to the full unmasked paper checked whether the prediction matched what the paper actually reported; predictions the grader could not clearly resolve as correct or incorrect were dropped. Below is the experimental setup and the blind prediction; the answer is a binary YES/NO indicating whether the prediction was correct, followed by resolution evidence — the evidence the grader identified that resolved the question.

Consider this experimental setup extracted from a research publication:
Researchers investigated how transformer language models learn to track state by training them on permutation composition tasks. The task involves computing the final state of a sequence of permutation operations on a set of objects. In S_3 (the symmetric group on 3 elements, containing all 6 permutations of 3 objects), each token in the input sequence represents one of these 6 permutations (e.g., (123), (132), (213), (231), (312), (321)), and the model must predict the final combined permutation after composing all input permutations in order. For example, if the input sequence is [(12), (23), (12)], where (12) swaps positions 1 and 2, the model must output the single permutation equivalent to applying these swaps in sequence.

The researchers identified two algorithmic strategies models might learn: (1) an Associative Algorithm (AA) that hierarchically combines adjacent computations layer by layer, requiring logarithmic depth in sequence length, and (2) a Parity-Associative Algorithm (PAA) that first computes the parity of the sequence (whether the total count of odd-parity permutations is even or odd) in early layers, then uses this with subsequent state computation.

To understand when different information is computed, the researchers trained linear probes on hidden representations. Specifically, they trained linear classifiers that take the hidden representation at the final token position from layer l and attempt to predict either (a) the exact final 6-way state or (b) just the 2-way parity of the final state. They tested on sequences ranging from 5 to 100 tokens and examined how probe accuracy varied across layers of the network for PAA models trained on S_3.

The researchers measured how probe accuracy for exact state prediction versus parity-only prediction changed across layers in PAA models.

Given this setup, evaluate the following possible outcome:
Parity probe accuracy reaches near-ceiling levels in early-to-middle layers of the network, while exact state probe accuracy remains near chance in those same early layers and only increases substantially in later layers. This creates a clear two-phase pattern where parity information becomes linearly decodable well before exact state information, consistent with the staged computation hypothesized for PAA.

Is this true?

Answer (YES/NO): YES